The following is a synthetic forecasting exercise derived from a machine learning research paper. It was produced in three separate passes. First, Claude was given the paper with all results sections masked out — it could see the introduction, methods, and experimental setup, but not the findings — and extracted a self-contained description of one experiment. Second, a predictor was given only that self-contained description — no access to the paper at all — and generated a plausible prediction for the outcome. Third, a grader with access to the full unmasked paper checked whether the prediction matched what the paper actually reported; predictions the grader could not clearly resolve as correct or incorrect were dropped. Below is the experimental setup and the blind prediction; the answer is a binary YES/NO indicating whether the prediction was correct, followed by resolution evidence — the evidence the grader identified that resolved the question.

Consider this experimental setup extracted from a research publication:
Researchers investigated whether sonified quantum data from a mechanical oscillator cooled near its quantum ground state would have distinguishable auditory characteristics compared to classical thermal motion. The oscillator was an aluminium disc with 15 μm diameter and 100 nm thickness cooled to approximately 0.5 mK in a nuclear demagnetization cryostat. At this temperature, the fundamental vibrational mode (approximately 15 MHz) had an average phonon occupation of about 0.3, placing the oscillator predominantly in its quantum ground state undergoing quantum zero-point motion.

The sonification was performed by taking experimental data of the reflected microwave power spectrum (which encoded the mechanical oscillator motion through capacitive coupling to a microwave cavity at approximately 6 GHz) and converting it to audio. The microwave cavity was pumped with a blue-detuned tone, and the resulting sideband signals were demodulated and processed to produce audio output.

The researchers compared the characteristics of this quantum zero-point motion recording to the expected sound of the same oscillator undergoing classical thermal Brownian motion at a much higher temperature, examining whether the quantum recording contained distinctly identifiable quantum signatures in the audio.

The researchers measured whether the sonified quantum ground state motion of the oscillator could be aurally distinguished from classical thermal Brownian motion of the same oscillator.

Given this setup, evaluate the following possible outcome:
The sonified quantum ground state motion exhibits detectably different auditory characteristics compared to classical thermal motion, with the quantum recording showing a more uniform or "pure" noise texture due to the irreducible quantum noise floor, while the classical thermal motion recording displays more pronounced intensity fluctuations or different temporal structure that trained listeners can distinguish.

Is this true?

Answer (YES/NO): NO